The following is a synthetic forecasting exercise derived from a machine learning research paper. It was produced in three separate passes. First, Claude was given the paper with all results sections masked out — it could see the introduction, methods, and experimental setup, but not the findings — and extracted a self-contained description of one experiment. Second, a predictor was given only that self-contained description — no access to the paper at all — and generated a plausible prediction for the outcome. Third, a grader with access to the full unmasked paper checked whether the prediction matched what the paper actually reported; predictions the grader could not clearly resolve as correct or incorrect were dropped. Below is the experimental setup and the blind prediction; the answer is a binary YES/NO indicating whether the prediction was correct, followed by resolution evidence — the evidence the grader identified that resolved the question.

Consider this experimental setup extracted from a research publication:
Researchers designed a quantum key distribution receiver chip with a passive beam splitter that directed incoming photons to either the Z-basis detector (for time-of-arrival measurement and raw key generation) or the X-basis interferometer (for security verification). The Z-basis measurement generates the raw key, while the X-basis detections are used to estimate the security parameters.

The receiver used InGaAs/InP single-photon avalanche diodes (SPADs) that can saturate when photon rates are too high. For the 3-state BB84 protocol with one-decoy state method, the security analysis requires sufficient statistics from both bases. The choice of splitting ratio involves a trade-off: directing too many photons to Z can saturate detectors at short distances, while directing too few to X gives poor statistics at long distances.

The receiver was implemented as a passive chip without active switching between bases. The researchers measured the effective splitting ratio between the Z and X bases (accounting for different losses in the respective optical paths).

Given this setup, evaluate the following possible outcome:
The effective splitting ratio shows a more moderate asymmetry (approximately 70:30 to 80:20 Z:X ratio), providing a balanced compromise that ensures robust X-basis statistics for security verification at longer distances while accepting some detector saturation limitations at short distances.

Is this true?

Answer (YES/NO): NO